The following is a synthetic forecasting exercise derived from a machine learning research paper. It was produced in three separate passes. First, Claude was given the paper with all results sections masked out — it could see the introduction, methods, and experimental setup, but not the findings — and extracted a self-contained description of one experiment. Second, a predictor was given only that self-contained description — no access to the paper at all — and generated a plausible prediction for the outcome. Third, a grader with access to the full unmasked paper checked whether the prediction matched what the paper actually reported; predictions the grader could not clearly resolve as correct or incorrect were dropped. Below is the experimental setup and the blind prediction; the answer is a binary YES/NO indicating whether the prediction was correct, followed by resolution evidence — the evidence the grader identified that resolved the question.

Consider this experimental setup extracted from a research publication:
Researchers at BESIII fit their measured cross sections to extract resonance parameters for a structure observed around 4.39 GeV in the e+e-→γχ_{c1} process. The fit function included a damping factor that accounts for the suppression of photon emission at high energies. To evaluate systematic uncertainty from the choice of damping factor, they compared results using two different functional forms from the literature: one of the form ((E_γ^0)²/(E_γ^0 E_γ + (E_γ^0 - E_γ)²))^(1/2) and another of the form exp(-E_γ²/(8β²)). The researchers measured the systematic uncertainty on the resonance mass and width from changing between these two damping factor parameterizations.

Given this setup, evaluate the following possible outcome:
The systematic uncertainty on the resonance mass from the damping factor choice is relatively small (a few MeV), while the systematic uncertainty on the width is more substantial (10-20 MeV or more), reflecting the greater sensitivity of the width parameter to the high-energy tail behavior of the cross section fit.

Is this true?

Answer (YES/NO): NO